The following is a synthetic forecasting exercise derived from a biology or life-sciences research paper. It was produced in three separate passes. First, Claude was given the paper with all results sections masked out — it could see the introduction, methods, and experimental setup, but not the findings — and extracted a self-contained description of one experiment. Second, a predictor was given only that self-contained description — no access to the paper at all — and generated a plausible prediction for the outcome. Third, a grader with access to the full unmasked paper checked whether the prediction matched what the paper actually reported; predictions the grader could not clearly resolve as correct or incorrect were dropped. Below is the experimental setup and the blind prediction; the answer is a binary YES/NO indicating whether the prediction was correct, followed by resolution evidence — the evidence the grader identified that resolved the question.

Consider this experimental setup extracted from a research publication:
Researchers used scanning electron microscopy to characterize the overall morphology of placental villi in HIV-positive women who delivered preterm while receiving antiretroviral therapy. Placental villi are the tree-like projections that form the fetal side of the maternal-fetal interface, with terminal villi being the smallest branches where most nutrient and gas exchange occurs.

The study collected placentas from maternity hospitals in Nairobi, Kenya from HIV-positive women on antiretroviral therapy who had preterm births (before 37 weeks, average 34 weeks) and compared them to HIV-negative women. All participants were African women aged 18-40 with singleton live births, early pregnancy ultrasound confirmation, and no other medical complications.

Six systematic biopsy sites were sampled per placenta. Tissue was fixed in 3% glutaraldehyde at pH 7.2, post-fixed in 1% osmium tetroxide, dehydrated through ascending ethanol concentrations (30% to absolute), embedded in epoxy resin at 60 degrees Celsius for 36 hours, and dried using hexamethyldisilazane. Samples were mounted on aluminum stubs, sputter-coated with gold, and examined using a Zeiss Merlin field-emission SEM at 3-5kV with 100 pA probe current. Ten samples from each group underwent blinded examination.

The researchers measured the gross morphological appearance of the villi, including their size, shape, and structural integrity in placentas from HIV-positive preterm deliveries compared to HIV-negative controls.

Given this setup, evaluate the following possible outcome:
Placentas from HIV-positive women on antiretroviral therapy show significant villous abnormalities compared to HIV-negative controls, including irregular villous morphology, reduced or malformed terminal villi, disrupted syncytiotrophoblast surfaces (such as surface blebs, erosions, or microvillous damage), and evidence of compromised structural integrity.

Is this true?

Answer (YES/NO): YES